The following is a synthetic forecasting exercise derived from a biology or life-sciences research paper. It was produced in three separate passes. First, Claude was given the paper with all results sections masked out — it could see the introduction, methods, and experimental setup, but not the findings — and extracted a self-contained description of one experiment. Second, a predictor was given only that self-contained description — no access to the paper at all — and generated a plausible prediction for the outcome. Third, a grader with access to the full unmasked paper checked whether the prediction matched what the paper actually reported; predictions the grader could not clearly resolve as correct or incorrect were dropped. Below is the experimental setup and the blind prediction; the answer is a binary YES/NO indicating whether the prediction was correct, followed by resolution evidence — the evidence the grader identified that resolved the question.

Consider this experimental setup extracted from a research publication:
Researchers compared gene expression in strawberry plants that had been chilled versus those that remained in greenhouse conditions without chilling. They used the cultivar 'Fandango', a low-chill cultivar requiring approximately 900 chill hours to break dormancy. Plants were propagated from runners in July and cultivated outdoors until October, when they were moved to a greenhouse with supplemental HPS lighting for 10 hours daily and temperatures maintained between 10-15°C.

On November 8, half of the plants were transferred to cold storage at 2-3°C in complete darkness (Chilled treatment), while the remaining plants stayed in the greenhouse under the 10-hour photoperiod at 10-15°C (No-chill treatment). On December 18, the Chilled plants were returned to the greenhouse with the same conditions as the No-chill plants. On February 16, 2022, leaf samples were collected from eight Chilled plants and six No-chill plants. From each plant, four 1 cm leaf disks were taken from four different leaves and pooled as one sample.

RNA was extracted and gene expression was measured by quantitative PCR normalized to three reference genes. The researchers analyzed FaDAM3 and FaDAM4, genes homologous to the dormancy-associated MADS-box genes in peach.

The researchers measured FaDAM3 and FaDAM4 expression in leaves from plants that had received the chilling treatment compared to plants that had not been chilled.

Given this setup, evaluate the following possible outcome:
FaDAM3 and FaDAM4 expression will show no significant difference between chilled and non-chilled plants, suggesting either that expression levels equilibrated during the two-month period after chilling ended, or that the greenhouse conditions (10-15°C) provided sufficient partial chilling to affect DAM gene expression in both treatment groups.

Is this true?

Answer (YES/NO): NO